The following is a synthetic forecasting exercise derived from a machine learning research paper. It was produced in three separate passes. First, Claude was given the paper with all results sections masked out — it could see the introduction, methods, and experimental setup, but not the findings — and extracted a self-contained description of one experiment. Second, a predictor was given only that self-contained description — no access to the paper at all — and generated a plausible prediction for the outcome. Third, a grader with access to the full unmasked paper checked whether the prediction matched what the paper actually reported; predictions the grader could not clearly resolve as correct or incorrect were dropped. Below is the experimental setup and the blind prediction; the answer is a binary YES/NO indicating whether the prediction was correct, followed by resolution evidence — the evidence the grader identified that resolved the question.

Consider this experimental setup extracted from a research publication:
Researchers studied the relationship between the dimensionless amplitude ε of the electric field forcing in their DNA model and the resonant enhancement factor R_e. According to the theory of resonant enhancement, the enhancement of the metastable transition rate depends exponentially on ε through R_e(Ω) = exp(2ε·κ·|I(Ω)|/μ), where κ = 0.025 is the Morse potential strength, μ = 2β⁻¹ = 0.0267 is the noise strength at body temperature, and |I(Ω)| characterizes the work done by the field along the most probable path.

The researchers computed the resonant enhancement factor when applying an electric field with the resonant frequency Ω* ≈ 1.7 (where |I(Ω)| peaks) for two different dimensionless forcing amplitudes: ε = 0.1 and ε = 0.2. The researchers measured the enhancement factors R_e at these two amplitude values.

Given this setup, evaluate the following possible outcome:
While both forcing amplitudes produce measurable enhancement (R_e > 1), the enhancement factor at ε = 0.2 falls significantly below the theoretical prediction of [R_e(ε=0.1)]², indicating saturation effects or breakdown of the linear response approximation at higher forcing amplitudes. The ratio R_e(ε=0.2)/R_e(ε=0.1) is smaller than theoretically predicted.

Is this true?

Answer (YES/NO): NO